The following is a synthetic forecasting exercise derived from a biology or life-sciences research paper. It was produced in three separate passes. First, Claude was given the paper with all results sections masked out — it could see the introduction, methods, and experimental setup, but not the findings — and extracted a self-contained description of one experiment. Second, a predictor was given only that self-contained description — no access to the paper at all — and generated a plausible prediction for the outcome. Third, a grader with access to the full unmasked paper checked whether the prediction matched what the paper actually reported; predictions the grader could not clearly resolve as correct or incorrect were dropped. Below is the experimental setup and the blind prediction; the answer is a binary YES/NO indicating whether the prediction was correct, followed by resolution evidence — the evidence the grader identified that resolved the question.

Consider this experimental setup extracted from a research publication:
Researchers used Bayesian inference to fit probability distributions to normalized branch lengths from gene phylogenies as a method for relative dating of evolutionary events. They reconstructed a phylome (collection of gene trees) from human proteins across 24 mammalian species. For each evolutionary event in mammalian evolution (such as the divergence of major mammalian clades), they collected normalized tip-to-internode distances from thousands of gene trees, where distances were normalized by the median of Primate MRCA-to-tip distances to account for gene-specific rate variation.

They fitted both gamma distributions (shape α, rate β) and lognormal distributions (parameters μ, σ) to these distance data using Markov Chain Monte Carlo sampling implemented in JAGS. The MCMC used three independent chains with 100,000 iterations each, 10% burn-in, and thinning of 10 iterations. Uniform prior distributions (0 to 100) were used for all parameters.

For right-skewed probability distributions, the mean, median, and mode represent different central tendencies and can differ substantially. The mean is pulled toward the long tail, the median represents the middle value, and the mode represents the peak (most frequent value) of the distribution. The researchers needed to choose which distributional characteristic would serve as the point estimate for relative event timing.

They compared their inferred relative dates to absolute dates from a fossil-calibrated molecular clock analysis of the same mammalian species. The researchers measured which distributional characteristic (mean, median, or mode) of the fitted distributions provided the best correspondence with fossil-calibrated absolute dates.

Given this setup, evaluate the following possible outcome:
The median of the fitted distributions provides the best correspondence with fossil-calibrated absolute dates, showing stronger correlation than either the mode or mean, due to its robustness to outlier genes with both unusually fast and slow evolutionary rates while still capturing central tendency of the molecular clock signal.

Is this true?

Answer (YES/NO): NO